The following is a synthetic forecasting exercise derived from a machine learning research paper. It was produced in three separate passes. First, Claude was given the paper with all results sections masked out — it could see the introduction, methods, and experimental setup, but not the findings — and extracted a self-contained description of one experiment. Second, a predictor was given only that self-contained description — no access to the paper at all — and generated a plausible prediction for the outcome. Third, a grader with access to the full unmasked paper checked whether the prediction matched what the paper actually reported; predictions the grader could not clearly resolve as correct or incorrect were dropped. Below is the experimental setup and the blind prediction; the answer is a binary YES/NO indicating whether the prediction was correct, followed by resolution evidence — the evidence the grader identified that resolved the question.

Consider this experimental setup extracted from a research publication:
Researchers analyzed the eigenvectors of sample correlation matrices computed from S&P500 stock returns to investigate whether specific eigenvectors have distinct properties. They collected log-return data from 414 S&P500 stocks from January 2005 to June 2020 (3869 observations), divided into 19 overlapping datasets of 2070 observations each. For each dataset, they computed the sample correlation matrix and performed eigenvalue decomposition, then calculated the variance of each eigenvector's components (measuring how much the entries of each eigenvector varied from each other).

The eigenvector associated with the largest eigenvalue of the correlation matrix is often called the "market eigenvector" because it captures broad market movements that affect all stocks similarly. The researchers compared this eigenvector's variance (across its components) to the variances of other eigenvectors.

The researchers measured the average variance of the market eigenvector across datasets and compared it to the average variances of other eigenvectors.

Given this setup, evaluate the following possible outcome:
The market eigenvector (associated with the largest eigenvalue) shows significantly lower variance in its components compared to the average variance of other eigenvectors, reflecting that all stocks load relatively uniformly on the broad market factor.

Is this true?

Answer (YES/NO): YES